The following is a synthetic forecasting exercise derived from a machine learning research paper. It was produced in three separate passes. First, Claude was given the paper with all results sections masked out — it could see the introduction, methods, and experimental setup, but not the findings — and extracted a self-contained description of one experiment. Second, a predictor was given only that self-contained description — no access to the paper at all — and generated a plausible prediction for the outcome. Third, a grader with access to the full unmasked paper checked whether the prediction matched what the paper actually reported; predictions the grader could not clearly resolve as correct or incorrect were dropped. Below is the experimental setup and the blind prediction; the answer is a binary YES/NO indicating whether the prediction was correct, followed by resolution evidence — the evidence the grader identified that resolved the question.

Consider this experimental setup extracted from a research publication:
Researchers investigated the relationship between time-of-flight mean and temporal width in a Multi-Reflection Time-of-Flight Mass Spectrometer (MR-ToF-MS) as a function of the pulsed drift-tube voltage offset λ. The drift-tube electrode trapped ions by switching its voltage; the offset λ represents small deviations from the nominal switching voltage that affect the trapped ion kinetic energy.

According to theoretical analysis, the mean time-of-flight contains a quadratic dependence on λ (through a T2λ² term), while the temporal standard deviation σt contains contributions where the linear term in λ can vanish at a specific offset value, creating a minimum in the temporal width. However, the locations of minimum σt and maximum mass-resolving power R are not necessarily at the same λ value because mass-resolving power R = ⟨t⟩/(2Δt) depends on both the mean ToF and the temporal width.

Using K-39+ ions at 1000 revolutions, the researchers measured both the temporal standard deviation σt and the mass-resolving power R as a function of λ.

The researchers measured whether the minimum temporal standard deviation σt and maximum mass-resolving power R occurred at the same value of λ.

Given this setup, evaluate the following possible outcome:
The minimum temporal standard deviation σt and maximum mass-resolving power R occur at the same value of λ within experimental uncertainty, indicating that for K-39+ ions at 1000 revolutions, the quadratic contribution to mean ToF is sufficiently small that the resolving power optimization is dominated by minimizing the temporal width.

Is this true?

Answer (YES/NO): YES